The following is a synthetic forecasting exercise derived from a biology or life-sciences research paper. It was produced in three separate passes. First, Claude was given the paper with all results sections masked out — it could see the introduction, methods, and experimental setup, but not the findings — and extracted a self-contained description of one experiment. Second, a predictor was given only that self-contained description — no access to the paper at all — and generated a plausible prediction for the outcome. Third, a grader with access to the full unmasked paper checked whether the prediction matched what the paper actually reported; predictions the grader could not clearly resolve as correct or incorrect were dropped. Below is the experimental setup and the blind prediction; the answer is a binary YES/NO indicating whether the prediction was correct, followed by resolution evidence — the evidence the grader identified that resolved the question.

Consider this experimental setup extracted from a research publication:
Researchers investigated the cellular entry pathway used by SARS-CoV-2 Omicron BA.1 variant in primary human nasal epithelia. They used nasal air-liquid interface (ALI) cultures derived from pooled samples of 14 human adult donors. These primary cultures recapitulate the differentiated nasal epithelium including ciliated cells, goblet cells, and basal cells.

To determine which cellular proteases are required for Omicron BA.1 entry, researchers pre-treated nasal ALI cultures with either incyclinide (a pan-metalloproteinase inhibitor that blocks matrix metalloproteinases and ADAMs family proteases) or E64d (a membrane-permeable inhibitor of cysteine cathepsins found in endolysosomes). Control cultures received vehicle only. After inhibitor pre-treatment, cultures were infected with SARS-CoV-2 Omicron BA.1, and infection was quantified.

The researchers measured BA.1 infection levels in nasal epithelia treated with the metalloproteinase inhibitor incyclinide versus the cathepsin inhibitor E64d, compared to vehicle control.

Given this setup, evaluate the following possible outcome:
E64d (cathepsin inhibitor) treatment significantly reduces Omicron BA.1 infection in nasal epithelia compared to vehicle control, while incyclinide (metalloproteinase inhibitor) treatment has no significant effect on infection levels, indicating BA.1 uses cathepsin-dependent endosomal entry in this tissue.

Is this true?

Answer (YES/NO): NO